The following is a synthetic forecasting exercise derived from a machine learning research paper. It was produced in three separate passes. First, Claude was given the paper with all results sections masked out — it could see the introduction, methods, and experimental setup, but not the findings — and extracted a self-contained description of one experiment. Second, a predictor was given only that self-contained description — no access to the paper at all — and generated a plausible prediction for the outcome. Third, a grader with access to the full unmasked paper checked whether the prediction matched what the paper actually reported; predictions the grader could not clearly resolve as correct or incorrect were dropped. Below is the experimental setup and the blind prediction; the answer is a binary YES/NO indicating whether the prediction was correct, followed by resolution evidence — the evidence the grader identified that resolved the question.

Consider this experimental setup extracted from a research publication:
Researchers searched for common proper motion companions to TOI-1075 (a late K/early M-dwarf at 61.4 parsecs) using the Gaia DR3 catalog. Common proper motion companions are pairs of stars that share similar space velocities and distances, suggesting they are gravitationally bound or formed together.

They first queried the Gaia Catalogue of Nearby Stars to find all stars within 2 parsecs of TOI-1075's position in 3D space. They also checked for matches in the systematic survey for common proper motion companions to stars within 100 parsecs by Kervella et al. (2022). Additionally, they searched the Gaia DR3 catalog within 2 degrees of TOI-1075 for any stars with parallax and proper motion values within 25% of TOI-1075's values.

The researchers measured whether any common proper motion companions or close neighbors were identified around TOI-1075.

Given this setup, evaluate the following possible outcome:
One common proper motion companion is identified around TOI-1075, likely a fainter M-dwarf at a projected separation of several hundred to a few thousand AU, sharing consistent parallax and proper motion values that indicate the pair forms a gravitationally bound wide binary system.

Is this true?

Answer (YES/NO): NO